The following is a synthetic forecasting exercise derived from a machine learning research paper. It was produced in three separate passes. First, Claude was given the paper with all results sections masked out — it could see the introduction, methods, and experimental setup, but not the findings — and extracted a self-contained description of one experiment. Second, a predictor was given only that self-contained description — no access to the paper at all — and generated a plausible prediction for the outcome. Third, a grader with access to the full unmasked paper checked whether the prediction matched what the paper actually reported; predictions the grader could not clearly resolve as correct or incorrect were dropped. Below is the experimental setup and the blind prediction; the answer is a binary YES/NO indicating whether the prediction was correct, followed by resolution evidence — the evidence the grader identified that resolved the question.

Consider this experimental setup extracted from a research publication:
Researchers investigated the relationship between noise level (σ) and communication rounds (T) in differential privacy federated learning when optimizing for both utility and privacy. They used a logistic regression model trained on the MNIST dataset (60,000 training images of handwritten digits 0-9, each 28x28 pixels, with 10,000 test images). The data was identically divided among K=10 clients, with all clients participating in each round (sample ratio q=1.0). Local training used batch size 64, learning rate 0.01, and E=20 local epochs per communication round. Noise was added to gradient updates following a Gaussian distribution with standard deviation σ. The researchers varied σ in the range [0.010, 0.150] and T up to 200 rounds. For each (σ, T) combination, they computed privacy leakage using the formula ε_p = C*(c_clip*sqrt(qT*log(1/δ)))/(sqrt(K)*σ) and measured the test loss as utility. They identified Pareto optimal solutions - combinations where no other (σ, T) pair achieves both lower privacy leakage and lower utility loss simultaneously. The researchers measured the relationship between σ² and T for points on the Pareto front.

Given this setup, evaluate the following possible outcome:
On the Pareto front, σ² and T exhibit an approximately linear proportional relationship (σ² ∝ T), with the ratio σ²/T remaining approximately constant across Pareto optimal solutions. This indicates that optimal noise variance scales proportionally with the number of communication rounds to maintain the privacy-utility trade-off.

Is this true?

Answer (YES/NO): NO